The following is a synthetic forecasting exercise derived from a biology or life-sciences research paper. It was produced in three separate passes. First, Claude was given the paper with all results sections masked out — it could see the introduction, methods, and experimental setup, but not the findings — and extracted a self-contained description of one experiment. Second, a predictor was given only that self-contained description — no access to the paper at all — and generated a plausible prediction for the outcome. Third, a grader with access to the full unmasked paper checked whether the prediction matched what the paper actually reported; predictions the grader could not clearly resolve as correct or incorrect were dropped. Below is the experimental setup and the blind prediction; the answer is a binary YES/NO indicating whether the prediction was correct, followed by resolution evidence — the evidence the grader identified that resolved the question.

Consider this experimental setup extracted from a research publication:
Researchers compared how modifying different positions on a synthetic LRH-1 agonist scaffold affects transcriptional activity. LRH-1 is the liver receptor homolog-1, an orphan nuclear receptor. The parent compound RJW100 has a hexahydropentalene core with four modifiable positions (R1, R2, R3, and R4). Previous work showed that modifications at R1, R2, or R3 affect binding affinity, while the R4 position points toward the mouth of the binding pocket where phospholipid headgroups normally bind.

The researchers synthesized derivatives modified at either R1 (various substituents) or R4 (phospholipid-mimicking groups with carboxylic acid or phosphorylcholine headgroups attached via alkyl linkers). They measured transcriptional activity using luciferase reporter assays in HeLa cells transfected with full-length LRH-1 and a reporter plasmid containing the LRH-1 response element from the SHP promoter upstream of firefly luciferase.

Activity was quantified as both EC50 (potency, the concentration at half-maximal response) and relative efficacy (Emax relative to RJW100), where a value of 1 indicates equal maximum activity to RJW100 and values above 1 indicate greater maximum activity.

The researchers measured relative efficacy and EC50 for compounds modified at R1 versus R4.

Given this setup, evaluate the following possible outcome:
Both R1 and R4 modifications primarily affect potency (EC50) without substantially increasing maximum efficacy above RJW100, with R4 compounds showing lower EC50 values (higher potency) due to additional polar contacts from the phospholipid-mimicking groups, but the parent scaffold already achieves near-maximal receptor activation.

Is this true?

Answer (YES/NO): NO